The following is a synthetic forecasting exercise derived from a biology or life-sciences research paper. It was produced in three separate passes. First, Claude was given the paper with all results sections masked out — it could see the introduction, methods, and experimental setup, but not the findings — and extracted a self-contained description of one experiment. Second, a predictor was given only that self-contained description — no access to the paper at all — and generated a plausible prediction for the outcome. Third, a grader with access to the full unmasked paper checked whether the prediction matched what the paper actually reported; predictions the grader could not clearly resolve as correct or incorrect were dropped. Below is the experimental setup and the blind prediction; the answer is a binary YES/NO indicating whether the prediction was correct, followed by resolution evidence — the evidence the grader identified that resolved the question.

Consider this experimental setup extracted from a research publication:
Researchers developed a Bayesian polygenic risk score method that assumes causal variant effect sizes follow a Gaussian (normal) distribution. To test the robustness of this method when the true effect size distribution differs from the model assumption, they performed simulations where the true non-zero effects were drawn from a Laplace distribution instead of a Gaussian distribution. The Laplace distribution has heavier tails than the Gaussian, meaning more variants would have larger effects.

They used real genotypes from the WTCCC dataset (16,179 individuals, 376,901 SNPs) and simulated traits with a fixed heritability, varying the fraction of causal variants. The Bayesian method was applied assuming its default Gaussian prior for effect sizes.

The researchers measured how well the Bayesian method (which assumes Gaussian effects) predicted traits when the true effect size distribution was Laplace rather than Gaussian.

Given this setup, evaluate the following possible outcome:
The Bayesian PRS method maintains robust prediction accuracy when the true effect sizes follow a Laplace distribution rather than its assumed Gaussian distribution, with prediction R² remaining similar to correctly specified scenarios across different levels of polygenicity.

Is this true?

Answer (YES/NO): YES